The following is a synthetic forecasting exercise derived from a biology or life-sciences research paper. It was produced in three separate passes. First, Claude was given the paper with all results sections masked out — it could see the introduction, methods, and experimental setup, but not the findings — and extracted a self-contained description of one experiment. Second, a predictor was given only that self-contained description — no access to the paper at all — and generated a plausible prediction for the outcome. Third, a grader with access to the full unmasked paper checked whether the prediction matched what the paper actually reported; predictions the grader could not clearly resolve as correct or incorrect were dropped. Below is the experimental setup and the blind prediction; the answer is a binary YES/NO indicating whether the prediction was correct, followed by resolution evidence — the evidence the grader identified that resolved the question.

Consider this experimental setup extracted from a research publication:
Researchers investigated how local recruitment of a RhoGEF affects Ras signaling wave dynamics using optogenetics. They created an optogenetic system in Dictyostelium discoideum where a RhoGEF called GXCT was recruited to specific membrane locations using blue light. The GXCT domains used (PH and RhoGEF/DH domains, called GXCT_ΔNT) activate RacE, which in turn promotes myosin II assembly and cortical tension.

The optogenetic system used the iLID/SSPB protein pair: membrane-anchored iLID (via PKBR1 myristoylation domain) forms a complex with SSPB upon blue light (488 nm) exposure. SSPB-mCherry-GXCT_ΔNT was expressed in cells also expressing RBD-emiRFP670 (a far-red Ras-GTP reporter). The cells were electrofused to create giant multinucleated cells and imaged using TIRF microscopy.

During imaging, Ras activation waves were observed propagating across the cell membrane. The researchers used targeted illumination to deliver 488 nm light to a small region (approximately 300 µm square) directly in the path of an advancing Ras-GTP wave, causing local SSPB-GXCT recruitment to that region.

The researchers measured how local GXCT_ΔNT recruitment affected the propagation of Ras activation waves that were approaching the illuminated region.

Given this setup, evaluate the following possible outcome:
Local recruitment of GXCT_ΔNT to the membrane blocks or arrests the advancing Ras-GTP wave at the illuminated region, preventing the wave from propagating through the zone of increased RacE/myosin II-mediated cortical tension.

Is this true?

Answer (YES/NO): YES